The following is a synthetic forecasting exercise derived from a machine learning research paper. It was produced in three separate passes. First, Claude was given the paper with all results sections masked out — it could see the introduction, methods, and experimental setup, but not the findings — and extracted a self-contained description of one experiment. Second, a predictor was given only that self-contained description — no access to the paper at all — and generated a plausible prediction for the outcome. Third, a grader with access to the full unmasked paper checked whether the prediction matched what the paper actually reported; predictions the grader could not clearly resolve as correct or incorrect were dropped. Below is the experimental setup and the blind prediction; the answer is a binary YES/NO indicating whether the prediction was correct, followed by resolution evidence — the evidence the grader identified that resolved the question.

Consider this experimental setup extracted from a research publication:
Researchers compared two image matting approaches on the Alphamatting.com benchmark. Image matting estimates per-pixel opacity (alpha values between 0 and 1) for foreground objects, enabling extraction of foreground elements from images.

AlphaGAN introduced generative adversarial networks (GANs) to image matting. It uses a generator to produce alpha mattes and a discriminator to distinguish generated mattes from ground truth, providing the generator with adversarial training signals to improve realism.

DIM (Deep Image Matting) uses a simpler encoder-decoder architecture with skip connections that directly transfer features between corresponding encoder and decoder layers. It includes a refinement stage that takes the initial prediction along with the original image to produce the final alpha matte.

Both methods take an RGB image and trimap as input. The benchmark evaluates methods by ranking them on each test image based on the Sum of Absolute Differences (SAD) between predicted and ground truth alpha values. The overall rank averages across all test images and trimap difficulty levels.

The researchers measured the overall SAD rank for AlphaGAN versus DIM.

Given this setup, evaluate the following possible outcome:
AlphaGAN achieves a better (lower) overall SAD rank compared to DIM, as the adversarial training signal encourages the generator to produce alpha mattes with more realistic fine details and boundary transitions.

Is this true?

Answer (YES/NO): NO